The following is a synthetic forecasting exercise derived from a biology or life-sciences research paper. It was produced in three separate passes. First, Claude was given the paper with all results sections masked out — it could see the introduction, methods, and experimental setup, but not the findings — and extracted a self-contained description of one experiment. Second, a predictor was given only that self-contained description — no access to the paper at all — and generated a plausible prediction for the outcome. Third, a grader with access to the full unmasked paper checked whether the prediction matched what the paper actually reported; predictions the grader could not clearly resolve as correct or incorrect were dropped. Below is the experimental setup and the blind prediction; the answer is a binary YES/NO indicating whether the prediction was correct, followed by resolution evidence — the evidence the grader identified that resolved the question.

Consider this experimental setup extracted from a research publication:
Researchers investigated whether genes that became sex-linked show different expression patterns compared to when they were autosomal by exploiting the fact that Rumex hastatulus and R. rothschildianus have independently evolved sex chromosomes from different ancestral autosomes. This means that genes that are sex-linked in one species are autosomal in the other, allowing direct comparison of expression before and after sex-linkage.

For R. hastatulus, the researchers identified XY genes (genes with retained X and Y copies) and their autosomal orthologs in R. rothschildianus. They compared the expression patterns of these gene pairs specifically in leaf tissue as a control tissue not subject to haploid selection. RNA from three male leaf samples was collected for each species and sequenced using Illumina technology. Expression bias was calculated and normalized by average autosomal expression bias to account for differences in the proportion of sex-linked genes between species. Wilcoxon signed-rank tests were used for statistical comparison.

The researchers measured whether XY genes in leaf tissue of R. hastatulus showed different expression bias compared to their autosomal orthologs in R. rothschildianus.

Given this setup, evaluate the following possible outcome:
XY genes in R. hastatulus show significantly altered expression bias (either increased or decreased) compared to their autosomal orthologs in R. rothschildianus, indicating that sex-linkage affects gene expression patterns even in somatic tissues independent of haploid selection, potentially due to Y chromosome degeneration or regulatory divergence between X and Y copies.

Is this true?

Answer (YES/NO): NO